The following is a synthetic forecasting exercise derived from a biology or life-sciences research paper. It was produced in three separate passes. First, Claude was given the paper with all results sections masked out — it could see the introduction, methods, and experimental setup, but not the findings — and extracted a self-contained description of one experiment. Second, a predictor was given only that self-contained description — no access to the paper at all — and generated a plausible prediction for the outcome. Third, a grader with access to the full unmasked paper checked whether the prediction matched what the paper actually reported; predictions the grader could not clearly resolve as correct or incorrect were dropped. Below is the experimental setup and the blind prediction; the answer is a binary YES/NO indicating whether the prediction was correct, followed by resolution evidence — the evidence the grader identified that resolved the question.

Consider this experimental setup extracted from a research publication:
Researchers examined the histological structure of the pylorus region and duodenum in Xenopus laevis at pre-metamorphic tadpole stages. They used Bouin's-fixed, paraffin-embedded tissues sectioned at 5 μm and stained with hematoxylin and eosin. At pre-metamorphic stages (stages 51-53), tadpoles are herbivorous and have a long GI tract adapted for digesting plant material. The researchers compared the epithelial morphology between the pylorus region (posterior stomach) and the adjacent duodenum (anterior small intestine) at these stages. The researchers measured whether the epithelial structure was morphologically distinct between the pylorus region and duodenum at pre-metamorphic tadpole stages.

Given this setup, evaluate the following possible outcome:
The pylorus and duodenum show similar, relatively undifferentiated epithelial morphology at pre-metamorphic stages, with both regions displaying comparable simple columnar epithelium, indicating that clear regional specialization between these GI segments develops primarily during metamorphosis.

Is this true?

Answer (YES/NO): YES